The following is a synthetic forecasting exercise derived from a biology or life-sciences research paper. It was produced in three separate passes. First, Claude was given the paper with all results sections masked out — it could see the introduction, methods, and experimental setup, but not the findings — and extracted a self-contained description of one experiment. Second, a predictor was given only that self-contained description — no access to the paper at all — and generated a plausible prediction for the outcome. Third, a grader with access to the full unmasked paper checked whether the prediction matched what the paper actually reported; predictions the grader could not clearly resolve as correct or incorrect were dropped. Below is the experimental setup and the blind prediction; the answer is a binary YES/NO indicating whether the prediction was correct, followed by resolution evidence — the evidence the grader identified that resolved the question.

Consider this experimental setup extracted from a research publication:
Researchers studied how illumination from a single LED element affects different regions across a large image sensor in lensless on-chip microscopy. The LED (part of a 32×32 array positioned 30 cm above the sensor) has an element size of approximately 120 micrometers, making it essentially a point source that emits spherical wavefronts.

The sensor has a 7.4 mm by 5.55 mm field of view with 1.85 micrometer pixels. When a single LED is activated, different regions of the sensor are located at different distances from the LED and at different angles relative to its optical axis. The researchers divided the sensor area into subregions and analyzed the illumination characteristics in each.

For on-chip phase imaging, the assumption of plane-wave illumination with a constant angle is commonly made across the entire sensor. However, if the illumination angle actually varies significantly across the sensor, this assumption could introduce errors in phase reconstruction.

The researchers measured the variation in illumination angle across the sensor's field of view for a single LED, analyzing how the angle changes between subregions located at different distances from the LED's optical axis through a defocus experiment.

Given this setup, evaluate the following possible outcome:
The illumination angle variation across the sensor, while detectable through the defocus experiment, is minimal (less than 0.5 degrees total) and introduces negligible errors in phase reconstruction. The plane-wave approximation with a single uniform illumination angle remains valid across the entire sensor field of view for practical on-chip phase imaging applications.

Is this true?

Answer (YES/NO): NO